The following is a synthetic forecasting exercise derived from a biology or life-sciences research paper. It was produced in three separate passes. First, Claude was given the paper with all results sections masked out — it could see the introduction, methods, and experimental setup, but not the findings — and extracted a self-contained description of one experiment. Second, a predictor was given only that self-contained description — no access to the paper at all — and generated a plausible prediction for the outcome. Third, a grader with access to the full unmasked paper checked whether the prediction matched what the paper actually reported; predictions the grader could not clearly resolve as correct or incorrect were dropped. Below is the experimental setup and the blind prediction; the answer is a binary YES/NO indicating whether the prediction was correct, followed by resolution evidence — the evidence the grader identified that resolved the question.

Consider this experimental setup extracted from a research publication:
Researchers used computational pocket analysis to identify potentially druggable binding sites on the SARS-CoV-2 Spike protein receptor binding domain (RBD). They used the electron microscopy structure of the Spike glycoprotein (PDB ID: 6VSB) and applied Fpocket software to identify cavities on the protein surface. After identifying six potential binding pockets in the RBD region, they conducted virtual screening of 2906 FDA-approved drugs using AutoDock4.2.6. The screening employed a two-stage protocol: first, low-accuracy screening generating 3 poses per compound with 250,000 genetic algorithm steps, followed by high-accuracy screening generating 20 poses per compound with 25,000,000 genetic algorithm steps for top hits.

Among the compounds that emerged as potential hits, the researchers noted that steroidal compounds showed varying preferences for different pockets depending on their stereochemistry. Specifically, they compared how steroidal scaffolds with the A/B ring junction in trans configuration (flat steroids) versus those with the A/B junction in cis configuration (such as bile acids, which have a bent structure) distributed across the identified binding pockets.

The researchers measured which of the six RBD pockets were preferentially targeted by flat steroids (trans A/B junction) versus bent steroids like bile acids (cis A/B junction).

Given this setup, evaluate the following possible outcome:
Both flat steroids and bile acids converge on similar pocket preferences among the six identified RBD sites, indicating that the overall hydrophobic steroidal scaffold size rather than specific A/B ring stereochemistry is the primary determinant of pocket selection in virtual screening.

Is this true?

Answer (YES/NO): NO